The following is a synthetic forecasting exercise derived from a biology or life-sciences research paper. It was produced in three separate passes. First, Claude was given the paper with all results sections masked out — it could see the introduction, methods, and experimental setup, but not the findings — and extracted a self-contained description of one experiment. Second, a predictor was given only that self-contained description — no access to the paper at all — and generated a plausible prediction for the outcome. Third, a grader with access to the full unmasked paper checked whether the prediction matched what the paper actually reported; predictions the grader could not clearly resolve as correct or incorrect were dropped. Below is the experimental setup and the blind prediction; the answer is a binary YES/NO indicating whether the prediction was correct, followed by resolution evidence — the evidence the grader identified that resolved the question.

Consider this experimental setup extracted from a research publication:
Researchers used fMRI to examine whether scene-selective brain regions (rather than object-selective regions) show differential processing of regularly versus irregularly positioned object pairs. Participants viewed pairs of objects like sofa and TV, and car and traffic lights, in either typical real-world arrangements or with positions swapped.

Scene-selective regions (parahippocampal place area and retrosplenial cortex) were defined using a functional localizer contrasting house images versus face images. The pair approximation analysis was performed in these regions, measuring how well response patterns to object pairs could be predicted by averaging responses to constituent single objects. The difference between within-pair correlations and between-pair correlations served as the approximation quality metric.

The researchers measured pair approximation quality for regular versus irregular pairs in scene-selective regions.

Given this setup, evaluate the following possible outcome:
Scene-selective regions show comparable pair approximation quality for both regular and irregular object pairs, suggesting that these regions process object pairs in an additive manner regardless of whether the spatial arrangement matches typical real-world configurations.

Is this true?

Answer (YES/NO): YES